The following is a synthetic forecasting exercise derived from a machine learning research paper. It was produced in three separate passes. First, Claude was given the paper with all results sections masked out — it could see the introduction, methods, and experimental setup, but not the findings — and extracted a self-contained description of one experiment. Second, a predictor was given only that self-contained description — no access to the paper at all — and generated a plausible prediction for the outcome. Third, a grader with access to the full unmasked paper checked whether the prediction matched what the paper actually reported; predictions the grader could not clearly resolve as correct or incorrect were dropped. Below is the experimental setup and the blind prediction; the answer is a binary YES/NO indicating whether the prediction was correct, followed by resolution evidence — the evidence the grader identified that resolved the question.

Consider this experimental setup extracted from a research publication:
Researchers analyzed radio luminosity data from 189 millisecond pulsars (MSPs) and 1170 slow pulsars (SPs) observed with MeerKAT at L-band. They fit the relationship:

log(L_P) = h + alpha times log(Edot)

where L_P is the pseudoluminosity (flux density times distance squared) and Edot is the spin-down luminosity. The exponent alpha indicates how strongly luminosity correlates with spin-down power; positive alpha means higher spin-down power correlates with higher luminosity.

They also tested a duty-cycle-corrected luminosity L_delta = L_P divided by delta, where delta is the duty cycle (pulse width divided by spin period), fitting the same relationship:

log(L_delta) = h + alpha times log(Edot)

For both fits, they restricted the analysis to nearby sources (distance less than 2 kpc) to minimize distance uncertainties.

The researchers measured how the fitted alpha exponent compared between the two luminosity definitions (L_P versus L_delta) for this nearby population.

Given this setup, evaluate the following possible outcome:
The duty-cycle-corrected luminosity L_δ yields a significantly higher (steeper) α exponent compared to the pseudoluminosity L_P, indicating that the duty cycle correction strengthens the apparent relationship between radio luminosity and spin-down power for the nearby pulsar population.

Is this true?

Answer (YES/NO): NO